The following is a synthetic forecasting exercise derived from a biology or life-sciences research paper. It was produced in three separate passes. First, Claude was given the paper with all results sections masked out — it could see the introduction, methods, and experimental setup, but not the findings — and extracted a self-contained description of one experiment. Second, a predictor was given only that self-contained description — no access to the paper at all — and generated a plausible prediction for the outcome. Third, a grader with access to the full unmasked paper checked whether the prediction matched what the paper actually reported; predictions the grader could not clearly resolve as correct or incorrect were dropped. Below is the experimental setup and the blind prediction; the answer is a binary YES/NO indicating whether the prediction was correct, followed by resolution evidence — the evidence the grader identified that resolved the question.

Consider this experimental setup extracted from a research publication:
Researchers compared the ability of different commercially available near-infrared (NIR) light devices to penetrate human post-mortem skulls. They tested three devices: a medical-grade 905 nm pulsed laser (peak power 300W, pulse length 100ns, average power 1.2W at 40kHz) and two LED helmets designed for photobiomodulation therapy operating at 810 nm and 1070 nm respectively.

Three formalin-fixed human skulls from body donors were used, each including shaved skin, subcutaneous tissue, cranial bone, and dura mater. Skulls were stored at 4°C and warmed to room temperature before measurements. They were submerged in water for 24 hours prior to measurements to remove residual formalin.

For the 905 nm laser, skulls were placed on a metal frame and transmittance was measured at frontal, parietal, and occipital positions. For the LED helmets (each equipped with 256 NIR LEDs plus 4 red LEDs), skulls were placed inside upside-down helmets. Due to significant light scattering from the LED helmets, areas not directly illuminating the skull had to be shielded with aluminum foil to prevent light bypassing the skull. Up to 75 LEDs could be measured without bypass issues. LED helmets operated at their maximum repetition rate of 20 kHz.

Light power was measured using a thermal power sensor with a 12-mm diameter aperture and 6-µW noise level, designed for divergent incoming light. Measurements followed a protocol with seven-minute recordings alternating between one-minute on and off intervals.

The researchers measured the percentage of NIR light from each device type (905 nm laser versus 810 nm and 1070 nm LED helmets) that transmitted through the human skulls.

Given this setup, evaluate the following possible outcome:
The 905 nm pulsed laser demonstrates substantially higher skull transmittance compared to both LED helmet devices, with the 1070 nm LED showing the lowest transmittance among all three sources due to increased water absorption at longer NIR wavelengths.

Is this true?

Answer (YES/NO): NO